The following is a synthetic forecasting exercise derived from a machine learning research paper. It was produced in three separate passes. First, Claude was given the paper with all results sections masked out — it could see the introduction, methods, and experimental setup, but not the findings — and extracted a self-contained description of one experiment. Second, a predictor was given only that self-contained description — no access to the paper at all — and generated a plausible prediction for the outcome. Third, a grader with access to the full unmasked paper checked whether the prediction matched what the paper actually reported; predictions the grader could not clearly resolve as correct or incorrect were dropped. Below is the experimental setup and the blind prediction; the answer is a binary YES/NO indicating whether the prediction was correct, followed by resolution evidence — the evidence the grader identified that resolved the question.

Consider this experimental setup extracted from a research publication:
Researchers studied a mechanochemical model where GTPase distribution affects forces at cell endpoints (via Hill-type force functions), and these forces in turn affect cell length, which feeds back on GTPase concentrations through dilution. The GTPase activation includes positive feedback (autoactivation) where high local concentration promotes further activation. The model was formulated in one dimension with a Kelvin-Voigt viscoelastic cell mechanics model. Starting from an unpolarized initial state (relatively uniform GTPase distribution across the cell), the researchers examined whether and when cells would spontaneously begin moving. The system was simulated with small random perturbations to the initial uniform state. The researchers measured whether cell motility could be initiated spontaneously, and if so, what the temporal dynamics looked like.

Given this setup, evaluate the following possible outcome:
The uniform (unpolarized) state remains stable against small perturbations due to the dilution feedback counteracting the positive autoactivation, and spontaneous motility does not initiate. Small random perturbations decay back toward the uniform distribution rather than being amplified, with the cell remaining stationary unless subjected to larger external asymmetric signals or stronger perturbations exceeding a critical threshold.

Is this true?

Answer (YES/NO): NO